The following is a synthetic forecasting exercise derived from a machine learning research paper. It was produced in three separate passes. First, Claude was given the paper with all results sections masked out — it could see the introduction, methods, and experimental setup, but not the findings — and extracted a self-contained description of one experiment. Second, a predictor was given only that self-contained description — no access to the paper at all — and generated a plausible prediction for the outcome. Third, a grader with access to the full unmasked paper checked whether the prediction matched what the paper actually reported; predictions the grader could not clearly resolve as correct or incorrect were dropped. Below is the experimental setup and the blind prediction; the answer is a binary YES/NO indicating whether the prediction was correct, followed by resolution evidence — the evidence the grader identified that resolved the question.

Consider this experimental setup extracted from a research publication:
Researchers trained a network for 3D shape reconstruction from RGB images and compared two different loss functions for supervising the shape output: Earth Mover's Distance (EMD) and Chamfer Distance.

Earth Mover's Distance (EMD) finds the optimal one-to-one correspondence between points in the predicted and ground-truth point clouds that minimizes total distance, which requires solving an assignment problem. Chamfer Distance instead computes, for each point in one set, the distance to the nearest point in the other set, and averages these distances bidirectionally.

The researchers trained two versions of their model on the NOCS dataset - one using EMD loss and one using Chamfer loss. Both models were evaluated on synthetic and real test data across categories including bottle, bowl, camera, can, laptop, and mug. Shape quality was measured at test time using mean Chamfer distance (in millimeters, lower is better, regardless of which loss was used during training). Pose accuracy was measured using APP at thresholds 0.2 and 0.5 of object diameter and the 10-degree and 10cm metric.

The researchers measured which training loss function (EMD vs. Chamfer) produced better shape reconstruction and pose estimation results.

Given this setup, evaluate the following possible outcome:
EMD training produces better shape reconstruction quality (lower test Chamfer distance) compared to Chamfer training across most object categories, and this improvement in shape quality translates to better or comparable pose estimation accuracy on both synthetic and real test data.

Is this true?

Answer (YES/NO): YES